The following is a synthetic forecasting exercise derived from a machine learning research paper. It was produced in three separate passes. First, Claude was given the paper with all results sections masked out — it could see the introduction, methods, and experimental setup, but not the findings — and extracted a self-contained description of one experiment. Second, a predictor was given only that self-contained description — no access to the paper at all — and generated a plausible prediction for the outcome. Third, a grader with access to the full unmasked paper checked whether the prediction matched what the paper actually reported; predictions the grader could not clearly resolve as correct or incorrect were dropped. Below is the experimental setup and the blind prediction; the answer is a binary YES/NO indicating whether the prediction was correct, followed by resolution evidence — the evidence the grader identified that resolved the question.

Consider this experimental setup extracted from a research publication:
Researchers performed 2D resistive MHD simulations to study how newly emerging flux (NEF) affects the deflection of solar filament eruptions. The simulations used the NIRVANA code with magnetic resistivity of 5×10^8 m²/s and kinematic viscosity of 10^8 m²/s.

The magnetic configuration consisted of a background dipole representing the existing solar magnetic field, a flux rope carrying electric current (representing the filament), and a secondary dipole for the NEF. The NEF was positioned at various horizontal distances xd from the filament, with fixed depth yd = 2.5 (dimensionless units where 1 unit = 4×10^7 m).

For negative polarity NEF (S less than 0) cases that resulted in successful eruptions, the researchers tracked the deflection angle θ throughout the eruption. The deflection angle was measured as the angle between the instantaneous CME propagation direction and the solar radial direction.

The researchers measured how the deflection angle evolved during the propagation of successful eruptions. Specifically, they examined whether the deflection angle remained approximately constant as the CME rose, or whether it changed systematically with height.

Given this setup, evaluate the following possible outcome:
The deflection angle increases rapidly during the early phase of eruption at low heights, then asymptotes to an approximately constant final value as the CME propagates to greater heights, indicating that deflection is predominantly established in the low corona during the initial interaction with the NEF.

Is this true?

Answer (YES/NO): NO